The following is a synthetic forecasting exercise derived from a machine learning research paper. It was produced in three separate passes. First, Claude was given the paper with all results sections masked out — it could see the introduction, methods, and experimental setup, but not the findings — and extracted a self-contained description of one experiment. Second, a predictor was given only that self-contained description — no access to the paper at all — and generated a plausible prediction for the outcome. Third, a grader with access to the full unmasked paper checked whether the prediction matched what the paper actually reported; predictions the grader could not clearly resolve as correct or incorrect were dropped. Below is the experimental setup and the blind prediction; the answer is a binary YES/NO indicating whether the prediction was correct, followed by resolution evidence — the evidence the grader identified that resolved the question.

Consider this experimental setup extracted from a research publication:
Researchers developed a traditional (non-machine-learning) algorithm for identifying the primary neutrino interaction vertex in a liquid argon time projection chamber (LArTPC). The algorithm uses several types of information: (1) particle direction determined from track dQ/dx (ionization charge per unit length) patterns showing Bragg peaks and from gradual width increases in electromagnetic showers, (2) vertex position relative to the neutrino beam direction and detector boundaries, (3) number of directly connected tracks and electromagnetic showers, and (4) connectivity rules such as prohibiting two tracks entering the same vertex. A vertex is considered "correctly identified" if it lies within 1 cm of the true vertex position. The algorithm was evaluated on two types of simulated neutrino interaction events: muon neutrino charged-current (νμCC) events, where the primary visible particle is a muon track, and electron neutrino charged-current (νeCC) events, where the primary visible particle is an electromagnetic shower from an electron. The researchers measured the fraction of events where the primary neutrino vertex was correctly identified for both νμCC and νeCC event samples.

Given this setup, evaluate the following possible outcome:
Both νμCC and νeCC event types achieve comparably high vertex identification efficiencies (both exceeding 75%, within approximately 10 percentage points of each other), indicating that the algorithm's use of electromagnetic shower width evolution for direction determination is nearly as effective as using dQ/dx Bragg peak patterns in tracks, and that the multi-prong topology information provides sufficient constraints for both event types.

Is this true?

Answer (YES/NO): NO